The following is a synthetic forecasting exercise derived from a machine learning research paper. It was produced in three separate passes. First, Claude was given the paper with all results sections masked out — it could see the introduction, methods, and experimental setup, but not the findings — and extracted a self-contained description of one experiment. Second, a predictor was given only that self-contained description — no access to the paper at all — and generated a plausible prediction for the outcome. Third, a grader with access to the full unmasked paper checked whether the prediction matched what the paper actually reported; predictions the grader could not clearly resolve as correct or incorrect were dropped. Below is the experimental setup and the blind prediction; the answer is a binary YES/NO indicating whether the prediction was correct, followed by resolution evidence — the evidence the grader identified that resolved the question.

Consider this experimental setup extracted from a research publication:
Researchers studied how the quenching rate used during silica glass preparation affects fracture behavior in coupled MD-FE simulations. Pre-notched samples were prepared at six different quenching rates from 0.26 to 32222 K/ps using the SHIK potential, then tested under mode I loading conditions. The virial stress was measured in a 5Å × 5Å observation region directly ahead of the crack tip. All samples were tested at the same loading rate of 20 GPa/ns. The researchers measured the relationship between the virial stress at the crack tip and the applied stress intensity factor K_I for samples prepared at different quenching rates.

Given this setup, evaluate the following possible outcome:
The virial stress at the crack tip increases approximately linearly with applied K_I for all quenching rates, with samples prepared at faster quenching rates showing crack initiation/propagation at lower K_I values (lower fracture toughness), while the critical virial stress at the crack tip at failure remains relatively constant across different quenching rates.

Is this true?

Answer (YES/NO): NO